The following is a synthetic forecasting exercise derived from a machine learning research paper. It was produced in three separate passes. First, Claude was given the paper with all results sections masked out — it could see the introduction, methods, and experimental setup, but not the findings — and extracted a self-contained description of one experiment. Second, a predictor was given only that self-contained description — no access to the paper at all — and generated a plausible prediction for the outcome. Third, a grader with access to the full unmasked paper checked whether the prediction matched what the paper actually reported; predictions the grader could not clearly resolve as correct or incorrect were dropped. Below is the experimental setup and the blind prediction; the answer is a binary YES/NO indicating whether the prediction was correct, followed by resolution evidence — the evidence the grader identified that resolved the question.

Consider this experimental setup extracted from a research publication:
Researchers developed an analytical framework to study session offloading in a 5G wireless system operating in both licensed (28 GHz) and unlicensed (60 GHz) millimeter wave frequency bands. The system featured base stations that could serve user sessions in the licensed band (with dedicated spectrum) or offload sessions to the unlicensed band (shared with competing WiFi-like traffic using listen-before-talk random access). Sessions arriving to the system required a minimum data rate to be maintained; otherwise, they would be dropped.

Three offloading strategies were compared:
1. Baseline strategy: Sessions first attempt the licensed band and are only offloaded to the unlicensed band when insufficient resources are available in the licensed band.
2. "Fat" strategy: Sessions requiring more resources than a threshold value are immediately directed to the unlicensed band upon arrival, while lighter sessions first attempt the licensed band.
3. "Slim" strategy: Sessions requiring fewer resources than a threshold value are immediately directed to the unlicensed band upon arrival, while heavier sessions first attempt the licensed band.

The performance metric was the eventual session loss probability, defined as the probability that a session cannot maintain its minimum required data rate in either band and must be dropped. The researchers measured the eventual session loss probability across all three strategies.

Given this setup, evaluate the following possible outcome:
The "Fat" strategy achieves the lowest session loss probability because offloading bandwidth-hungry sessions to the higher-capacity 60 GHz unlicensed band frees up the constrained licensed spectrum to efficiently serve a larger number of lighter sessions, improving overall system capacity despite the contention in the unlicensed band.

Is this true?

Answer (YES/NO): NO